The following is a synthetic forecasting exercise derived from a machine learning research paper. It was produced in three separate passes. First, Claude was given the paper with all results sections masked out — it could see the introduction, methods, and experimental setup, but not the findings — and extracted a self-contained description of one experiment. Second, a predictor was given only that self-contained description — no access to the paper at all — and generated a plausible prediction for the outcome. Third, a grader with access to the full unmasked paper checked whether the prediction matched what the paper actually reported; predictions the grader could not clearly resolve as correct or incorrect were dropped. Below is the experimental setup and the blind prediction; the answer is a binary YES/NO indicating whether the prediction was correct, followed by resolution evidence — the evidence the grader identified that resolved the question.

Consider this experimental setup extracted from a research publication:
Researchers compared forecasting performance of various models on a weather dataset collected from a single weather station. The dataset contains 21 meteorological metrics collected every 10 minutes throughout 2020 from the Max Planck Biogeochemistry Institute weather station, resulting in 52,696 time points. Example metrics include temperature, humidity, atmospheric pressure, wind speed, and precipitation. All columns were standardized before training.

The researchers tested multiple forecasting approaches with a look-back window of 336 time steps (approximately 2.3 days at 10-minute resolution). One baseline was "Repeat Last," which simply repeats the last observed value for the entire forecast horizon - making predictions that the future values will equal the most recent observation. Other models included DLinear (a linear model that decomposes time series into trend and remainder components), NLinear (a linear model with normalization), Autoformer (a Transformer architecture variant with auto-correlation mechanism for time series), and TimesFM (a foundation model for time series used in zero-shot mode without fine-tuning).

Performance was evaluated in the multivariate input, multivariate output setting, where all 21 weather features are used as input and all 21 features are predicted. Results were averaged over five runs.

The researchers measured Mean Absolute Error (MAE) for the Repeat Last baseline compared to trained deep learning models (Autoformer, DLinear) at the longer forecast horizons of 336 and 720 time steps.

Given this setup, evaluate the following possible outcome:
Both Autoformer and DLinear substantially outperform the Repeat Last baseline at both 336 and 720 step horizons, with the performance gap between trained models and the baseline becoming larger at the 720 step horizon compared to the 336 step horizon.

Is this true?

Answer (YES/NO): NO